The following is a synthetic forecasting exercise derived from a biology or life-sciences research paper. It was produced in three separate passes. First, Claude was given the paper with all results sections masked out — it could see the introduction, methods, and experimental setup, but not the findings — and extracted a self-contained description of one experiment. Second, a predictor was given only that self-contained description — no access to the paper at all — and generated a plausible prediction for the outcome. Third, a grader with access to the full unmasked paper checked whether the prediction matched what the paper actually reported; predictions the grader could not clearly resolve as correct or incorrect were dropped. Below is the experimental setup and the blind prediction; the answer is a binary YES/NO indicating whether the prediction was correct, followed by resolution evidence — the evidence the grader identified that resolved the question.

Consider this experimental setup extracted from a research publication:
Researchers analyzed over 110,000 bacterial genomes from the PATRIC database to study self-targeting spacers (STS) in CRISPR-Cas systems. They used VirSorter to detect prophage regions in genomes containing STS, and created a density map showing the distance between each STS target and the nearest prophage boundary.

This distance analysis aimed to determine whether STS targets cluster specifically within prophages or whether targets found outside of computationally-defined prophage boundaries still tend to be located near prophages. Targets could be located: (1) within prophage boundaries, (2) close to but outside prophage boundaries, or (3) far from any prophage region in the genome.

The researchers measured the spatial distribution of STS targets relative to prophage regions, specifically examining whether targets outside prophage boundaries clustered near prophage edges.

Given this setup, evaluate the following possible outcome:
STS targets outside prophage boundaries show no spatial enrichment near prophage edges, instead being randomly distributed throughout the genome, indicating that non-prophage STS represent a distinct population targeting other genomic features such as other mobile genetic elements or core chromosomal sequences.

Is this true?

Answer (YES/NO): NO